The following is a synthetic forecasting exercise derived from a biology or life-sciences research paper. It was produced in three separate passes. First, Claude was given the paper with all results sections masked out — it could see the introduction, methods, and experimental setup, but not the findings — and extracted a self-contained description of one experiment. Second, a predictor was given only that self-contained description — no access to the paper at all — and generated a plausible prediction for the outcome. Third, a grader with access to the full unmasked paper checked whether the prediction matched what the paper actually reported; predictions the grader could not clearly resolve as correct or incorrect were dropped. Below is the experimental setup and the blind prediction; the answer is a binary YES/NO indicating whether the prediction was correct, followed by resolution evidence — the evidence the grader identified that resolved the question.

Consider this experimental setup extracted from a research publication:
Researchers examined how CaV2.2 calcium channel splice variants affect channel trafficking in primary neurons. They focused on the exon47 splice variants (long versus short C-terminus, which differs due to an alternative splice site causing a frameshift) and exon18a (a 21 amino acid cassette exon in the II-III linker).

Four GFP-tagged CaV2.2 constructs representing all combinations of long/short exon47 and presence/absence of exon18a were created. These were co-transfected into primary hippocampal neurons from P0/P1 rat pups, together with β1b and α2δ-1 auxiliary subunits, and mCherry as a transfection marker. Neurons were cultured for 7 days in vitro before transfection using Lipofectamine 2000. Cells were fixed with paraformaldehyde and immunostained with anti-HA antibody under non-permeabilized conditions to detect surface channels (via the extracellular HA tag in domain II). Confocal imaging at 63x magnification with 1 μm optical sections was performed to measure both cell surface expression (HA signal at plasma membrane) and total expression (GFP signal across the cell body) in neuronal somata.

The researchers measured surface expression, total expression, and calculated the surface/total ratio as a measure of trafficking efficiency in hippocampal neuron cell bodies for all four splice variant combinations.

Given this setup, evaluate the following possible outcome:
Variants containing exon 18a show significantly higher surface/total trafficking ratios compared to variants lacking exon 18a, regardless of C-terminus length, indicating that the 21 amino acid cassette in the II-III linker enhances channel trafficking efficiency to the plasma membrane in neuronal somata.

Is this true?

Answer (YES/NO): NO